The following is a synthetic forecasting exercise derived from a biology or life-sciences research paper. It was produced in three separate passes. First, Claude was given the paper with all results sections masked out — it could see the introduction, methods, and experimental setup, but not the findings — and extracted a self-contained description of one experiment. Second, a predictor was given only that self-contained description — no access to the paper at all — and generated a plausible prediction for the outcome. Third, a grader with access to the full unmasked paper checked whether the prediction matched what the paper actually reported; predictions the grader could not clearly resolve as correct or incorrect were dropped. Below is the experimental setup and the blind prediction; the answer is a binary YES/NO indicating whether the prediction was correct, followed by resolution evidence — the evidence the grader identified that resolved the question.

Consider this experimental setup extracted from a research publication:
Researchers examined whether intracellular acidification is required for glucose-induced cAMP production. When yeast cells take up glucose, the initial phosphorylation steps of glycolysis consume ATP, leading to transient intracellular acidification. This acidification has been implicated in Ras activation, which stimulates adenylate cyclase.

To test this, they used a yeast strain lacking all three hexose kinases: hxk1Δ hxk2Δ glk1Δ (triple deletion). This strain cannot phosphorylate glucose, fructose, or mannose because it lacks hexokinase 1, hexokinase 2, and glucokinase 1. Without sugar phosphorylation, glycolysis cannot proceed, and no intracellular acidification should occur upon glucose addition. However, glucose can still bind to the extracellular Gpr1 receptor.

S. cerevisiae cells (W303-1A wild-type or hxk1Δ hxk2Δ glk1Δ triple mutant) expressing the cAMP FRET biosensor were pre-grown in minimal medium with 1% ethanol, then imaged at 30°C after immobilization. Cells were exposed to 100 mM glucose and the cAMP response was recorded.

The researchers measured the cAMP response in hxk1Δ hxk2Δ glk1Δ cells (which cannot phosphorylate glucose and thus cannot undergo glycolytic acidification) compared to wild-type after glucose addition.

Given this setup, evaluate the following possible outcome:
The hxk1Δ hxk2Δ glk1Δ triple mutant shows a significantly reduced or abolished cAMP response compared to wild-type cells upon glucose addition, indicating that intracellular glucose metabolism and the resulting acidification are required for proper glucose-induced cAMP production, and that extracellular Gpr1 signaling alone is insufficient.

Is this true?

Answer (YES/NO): NO